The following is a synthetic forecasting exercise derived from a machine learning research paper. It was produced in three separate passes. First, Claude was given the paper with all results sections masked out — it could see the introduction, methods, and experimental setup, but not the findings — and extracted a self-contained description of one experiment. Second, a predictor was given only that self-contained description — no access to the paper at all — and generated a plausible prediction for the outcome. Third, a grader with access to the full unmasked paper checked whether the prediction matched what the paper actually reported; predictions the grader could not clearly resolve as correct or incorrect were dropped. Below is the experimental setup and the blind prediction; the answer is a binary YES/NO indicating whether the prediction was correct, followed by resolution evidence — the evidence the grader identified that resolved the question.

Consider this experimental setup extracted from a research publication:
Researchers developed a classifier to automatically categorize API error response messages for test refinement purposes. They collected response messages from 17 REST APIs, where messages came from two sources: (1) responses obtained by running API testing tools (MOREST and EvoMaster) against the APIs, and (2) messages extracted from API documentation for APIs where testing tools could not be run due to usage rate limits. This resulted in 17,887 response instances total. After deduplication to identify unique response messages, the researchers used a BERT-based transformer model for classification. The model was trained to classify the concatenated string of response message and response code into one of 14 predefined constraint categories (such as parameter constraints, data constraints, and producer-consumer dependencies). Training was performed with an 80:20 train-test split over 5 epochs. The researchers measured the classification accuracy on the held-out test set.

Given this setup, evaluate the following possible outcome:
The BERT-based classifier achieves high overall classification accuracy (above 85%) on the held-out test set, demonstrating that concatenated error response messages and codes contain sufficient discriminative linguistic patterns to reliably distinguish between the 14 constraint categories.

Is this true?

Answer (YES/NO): YES